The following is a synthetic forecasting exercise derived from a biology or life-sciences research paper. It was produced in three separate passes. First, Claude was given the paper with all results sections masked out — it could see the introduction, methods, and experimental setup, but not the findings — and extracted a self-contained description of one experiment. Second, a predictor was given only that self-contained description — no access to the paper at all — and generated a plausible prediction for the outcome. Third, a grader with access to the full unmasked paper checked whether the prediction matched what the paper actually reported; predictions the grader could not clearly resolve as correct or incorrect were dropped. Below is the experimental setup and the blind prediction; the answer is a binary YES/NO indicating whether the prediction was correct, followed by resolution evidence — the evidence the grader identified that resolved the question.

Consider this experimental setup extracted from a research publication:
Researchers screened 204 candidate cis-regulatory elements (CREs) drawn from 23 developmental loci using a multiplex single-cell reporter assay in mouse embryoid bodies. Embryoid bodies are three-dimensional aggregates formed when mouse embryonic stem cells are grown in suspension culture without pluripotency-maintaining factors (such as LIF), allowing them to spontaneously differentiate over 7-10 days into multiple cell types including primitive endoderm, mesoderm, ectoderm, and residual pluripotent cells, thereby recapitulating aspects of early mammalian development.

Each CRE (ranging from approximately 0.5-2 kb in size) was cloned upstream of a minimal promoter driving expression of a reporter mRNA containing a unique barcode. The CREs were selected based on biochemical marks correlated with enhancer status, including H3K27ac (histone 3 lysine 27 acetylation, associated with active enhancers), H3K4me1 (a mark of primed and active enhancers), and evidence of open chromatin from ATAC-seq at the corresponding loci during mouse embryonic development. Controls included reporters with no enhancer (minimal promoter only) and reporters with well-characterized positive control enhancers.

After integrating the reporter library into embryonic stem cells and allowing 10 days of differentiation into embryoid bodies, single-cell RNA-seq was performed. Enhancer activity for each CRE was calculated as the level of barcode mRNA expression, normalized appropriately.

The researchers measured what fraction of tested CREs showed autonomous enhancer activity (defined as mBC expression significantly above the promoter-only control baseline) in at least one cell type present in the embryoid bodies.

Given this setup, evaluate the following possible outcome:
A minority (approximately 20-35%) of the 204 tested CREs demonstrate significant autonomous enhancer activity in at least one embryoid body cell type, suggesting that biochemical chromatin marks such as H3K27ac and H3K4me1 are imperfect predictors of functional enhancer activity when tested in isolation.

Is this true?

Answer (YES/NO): YES